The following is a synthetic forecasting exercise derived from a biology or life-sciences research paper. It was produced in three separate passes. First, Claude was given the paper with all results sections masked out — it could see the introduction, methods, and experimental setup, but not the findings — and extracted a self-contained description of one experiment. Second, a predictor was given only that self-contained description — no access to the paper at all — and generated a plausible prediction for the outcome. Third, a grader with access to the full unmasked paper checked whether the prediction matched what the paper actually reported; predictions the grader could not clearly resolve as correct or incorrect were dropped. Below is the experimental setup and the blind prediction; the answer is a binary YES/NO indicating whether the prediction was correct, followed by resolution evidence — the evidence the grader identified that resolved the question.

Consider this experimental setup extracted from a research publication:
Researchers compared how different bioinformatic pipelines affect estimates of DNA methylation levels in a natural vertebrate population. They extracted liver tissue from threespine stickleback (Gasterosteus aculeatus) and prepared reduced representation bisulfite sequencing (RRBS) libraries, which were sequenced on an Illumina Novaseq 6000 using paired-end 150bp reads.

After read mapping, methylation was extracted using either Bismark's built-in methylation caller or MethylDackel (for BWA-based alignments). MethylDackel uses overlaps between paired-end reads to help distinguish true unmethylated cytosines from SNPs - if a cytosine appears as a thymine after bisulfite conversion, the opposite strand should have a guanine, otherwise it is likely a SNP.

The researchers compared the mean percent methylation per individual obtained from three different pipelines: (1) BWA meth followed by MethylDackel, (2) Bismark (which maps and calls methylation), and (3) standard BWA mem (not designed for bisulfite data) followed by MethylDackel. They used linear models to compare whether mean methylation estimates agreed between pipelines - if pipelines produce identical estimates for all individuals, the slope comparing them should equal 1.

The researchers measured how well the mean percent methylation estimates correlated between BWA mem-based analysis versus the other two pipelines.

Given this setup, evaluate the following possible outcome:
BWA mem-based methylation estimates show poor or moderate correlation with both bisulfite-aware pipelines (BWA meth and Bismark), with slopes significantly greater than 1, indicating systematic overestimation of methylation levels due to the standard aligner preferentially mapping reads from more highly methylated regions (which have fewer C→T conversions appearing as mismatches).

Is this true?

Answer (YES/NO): NO